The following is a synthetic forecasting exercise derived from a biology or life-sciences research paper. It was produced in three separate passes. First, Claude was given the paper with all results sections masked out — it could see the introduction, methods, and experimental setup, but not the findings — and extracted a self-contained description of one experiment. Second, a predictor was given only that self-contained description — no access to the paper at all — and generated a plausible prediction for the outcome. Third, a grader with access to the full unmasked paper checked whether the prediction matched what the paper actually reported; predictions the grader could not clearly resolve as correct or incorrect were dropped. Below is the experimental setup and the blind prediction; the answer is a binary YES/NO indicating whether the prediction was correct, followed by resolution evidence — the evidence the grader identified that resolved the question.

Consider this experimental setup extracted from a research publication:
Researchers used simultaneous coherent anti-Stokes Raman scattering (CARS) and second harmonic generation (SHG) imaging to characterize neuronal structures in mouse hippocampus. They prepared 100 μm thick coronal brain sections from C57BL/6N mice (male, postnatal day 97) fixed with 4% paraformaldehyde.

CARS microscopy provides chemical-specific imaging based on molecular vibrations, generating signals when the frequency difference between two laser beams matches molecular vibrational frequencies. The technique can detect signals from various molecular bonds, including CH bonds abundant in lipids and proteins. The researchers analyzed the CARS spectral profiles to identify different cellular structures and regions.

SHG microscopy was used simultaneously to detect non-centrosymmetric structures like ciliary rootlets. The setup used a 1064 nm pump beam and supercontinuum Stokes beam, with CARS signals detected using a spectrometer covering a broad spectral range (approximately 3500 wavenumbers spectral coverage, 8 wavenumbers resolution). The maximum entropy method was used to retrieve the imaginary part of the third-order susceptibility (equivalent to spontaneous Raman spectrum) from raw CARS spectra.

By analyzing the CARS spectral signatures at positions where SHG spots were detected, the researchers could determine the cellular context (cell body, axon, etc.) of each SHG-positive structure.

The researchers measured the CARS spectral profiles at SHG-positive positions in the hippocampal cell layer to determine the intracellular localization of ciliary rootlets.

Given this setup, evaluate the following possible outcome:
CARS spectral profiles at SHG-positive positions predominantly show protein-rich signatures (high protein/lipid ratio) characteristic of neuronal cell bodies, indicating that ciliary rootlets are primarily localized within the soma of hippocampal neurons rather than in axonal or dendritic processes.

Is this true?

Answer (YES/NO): NO